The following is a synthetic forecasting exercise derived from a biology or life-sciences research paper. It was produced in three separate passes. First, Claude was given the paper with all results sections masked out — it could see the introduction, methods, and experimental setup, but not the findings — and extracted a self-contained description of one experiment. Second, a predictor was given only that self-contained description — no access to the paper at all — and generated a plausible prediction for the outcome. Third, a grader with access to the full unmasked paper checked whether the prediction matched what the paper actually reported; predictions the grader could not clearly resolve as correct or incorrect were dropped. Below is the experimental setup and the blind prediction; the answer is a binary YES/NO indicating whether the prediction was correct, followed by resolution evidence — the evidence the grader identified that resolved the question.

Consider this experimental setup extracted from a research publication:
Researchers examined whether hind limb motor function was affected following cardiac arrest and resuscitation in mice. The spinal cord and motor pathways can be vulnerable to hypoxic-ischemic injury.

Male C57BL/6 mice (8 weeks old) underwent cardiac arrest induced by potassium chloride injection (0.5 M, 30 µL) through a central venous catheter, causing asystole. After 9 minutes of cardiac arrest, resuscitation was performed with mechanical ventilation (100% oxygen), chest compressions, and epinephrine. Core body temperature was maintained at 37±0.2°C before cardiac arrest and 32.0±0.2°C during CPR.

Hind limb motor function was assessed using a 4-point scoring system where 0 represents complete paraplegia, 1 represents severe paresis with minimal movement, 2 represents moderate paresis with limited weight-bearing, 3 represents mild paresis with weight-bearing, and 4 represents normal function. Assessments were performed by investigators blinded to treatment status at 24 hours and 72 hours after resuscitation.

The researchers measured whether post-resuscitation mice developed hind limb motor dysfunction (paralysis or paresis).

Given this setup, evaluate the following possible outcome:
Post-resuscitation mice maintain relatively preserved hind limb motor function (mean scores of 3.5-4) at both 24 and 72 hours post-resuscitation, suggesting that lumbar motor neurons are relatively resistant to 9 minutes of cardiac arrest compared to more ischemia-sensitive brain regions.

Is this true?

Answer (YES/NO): NO